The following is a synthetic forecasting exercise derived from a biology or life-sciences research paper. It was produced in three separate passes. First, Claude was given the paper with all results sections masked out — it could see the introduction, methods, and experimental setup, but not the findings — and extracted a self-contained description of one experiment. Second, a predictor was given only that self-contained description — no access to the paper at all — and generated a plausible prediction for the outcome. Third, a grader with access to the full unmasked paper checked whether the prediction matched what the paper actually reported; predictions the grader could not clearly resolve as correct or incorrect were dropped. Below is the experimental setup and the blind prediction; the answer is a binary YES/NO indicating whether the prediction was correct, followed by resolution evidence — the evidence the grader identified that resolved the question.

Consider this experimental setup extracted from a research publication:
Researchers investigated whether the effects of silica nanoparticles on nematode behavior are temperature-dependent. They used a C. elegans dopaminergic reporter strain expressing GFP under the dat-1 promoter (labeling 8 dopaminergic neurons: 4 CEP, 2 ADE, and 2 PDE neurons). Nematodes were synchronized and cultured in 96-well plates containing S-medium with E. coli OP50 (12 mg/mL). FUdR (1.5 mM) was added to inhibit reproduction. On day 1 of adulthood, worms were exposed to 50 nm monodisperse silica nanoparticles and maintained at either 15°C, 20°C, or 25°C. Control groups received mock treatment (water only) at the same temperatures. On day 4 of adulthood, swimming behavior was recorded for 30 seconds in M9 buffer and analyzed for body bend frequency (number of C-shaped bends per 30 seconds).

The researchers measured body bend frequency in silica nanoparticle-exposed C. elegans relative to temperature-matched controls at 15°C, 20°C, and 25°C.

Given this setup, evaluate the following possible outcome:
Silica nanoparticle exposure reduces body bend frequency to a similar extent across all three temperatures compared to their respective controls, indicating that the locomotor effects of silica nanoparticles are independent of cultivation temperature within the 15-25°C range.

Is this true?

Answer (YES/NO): NO